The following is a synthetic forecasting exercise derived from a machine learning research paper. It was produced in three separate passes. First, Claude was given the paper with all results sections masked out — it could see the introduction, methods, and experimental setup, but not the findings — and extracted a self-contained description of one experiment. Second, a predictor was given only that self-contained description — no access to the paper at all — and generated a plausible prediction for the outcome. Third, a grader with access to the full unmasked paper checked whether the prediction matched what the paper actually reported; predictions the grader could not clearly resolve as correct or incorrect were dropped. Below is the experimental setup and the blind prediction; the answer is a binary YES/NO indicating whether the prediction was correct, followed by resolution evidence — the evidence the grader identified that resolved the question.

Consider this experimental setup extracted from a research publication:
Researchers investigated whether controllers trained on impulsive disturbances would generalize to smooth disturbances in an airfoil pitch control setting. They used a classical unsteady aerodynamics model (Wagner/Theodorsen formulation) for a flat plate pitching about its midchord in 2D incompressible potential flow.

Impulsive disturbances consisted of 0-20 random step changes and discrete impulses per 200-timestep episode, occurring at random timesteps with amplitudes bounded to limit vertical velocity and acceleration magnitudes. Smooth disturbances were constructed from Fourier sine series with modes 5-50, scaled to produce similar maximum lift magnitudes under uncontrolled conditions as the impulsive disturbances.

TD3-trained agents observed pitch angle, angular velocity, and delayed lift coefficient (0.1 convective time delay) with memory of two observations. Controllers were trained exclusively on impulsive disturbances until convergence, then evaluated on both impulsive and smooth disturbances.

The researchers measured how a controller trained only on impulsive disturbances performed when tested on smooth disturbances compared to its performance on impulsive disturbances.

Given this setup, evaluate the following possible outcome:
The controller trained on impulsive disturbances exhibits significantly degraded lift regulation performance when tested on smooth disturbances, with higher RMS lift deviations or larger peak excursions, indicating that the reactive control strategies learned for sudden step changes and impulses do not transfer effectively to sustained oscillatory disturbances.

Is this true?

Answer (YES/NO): YES